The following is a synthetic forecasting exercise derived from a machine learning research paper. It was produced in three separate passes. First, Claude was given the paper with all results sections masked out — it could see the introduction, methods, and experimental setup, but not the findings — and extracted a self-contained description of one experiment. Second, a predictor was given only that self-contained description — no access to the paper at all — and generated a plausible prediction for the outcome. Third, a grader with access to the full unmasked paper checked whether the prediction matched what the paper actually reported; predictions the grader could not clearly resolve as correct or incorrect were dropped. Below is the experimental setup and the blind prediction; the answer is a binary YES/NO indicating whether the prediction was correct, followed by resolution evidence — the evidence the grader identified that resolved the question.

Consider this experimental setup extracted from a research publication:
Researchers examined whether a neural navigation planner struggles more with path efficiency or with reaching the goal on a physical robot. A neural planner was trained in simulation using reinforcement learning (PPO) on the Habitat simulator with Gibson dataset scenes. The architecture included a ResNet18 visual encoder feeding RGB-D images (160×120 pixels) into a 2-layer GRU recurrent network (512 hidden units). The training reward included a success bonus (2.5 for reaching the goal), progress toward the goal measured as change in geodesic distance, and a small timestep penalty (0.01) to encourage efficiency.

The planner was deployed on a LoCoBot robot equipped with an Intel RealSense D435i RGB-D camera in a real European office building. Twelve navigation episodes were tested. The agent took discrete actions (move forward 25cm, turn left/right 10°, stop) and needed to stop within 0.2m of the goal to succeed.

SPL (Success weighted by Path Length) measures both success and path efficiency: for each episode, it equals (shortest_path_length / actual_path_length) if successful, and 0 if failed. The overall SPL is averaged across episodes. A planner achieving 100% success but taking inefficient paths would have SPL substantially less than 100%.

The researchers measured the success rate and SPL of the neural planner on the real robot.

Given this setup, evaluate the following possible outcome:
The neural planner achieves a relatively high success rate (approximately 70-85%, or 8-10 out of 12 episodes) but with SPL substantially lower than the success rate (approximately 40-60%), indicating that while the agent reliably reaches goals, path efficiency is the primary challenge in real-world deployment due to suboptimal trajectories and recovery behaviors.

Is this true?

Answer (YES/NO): NO